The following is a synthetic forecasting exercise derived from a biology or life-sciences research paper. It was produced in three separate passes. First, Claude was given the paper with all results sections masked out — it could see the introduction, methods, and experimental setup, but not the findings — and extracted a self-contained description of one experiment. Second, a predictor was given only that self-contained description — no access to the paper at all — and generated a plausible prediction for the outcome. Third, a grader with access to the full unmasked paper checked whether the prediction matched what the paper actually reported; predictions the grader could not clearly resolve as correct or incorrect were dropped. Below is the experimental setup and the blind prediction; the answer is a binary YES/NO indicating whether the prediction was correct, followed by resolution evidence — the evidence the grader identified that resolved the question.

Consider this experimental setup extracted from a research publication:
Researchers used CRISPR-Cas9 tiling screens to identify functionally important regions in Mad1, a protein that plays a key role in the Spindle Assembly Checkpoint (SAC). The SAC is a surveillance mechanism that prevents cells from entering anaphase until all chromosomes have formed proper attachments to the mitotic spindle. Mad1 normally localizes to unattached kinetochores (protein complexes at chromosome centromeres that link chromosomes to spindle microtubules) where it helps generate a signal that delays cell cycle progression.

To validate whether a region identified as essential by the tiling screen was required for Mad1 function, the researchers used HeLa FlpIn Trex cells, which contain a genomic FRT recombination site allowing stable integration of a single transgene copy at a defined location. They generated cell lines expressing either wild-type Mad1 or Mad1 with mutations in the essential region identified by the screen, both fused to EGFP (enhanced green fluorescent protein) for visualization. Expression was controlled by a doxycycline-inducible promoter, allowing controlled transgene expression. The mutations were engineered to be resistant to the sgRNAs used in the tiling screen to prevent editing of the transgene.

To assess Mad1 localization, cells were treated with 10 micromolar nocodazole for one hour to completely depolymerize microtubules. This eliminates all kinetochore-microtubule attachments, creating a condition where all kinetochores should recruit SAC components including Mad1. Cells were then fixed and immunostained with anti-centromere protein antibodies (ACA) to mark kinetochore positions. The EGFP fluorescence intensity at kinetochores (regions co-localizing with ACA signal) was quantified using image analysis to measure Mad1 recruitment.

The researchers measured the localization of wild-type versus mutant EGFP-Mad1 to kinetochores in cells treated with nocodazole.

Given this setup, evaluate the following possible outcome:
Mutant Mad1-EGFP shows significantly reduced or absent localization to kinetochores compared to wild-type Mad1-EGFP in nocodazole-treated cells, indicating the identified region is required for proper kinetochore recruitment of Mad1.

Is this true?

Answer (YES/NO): YES